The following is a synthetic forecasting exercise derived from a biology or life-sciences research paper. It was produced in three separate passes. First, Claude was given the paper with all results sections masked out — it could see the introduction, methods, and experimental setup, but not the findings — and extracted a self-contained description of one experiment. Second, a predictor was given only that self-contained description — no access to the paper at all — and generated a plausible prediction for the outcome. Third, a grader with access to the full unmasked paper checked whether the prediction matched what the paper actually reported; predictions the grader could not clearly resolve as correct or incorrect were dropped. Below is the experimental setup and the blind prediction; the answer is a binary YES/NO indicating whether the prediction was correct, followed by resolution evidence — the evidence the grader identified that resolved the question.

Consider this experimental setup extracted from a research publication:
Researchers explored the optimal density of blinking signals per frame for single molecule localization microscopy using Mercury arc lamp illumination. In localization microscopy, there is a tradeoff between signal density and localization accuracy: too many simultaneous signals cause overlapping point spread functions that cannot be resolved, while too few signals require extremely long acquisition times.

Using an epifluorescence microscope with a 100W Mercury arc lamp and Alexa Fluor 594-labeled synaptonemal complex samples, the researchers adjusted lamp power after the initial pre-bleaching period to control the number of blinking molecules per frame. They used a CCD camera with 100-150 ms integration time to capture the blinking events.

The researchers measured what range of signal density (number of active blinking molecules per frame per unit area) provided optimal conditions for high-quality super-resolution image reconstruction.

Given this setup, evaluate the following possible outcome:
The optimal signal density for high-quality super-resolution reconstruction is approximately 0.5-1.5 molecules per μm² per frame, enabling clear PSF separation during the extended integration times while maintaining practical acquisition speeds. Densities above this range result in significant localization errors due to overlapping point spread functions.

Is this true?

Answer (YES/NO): NO